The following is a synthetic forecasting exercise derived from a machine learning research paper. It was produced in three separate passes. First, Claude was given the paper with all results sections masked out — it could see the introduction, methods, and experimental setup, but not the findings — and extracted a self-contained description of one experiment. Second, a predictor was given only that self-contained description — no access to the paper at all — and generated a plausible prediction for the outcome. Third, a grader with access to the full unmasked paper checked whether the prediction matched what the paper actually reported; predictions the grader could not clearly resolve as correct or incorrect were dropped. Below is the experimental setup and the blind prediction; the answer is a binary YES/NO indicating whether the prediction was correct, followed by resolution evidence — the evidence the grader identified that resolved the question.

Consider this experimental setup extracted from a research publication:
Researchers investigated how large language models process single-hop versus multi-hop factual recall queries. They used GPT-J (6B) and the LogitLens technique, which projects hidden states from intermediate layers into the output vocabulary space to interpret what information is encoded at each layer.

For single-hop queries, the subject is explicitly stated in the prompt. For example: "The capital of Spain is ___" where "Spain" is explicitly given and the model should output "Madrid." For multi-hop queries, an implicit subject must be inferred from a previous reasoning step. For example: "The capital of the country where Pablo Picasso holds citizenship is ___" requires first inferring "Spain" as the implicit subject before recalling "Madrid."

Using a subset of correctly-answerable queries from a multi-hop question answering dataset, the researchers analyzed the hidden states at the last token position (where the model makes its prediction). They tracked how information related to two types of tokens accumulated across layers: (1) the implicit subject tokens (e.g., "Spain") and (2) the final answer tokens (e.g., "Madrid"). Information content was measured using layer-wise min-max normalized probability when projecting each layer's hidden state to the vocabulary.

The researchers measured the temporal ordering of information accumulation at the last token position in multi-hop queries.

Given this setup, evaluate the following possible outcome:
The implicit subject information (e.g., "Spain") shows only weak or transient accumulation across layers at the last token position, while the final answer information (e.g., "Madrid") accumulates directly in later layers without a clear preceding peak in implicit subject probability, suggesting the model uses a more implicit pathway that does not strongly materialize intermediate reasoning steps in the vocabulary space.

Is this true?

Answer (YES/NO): NO